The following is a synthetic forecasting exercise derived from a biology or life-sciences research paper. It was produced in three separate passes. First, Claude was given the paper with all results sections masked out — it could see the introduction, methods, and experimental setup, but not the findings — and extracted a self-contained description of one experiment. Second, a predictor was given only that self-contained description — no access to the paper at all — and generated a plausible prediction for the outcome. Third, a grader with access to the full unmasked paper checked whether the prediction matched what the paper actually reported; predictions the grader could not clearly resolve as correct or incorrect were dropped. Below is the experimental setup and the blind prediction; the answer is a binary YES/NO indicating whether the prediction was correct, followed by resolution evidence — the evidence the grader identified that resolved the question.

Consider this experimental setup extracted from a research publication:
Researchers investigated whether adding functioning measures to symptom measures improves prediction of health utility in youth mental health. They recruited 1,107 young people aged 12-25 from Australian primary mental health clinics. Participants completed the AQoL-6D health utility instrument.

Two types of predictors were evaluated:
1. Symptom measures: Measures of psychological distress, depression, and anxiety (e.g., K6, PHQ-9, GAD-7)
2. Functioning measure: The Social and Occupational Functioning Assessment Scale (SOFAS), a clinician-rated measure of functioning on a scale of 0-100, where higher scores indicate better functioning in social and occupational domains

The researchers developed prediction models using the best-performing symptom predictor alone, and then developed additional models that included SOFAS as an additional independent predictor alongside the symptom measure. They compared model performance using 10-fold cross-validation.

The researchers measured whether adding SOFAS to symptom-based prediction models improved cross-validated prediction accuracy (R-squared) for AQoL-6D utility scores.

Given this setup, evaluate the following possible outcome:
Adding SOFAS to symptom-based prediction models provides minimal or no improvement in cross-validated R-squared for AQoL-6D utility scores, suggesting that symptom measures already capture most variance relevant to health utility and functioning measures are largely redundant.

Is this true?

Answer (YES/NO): NO